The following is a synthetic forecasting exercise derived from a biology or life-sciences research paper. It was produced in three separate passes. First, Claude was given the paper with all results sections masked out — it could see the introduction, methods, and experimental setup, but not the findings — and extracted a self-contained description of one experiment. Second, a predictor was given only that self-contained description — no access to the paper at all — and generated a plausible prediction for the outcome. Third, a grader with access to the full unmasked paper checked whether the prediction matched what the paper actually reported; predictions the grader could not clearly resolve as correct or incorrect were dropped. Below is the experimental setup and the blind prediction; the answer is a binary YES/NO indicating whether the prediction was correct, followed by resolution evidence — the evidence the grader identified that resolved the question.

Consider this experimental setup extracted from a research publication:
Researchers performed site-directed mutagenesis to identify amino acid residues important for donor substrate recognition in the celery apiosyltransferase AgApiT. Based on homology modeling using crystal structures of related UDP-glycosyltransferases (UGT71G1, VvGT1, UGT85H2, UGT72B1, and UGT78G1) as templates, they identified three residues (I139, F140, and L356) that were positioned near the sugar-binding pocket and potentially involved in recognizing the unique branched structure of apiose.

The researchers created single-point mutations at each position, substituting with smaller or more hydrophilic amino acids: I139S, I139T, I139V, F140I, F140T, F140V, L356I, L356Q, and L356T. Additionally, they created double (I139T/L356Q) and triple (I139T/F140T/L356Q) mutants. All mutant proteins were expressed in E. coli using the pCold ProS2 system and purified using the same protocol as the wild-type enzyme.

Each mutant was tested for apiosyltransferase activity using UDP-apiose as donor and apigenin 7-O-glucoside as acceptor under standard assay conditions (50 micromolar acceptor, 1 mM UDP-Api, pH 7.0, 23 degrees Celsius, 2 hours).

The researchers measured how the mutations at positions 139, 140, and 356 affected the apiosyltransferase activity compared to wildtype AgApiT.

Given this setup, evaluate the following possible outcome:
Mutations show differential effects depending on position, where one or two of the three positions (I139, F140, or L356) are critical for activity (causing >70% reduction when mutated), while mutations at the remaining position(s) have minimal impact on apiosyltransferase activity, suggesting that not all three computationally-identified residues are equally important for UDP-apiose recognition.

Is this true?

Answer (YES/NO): NO